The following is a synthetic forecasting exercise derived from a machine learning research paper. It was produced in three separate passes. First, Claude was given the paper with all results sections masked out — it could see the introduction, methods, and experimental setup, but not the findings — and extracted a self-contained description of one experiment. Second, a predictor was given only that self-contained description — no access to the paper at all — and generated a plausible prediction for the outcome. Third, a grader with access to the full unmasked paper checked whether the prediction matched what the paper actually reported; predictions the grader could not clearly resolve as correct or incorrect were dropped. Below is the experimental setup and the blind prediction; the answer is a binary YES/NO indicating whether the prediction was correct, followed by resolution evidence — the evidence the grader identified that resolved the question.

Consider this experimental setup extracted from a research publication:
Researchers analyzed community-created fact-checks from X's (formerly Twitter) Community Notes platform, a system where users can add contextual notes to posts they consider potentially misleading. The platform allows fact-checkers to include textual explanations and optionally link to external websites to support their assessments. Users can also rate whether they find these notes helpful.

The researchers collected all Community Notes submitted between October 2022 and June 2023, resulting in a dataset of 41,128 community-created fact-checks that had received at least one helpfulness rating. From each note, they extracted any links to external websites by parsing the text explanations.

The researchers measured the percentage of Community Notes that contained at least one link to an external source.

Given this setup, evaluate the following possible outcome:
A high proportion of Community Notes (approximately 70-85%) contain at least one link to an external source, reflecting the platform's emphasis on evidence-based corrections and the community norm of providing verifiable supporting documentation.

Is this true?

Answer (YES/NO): NO